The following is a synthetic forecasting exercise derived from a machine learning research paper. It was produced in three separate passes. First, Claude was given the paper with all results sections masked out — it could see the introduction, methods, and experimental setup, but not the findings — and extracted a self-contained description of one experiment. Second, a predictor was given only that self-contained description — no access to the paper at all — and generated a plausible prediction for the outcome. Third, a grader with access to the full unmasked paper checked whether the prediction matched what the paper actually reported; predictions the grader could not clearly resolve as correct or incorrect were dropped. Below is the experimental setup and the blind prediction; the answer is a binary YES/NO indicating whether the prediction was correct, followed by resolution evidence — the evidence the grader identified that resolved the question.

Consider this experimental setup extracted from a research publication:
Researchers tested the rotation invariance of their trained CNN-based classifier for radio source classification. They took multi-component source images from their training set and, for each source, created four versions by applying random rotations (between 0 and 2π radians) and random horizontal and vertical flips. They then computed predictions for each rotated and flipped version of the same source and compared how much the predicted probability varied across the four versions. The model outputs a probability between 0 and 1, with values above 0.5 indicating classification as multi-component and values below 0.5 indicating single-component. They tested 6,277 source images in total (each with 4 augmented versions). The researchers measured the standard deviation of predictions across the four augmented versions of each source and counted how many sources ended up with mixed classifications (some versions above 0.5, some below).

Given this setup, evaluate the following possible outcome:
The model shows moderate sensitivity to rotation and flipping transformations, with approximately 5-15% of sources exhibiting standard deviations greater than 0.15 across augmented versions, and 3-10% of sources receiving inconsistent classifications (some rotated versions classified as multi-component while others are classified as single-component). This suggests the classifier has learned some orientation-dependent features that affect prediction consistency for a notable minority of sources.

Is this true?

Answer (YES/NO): NO